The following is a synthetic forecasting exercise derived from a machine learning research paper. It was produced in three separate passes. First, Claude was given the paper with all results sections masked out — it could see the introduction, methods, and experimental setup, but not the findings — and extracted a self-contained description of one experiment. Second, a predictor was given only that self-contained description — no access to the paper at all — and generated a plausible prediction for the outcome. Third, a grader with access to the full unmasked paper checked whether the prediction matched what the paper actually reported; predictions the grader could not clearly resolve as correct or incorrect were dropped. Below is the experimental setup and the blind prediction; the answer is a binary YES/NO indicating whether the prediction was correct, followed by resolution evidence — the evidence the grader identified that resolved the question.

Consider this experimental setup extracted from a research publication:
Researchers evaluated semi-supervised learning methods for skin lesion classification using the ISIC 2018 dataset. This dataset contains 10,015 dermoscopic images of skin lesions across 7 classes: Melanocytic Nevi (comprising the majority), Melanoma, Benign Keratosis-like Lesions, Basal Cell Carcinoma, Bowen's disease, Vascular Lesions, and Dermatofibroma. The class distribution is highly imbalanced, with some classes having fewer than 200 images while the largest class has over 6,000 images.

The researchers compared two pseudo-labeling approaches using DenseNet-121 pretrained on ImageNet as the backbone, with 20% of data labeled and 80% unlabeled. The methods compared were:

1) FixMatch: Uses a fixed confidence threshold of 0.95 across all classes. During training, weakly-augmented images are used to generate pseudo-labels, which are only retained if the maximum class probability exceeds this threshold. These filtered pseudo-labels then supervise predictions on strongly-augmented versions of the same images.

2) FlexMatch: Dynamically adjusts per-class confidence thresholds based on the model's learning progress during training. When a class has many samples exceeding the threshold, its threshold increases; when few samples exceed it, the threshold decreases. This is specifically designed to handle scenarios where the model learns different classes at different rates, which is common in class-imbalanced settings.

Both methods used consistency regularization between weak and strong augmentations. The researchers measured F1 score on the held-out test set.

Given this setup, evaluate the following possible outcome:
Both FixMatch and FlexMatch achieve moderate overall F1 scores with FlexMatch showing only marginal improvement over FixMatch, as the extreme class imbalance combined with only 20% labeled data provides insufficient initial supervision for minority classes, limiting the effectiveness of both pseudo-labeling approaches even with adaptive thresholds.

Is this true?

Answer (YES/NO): NO